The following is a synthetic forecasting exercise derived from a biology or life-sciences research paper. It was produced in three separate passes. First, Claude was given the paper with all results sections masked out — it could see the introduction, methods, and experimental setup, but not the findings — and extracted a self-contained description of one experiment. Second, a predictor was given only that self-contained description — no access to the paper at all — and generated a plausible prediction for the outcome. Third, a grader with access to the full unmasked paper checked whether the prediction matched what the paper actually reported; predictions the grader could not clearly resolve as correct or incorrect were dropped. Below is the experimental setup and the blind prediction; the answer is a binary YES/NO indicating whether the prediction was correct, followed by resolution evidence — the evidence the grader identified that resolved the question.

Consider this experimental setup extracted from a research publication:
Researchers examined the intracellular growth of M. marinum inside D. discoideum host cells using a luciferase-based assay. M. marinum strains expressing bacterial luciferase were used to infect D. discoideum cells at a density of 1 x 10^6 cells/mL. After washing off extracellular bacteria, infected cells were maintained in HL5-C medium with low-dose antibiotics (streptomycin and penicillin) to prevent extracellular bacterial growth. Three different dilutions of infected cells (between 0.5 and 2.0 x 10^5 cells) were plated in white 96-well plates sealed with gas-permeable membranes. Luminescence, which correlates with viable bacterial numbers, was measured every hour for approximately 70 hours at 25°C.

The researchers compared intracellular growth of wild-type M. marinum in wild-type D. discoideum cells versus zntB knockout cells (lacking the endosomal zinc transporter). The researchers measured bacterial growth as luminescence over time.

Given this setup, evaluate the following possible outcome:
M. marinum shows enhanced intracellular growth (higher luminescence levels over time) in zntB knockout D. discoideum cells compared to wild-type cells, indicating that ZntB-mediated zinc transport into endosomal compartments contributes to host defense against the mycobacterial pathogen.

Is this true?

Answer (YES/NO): NO